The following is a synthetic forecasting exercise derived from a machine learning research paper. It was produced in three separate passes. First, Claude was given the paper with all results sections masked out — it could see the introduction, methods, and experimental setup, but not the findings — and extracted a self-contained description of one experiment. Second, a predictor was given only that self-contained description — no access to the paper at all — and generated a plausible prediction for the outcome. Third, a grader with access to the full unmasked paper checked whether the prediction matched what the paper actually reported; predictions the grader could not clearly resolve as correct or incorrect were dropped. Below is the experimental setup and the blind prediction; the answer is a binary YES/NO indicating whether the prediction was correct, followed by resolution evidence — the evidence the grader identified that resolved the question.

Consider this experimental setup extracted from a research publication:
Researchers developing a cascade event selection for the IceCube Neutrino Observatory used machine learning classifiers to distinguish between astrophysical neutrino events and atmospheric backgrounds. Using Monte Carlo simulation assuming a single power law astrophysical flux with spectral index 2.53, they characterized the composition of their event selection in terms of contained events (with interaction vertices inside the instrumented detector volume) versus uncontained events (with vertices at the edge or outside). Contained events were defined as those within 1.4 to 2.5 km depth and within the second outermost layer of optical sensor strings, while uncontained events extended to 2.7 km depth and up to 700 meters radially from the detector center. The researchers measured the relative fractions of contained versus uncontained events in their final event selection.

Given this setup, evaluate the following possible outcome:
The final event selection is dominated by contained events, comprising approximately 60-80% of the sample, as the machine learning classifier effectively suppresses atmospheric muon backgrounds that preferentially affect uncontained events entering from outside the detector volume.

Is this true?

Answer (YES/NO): YES